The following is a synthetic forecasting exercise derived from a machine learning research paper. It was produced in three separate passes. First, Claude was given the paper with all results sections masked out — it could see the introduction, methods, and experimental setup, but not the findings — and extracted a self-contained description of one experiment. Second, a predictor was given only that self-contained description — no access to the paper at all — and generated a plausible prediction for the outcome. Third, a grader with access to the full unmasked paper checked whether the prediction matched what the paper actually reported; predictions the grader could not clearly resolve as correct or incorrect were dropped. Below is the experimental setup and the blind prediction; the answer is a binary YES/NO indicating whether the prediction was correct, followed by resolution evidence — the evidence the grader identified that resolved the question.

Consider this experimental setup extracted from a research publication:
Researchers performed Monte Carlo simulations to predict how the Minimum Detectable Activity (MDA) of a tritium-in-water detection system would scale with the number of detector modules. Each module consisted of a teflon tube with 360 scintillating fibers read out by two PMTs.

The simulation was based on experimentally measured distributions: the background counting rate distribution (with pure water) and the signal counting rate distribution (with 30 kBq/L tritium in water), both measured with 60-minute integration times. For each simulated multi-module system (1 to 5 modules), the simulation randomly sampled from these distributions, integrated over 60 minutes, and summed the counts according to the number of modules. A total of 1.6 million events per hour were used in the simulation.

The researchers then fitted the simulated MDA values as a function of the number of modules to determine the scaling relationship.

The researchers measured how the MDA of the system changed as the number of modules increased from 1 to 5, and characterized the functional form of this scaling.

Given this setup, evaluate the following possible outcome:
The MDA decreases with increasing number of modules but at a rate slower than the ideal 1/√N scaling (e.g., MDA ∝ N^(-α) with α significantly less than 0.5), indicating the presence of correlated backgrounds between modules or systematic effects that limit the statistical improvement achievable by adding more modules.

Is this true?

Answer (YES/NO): NO